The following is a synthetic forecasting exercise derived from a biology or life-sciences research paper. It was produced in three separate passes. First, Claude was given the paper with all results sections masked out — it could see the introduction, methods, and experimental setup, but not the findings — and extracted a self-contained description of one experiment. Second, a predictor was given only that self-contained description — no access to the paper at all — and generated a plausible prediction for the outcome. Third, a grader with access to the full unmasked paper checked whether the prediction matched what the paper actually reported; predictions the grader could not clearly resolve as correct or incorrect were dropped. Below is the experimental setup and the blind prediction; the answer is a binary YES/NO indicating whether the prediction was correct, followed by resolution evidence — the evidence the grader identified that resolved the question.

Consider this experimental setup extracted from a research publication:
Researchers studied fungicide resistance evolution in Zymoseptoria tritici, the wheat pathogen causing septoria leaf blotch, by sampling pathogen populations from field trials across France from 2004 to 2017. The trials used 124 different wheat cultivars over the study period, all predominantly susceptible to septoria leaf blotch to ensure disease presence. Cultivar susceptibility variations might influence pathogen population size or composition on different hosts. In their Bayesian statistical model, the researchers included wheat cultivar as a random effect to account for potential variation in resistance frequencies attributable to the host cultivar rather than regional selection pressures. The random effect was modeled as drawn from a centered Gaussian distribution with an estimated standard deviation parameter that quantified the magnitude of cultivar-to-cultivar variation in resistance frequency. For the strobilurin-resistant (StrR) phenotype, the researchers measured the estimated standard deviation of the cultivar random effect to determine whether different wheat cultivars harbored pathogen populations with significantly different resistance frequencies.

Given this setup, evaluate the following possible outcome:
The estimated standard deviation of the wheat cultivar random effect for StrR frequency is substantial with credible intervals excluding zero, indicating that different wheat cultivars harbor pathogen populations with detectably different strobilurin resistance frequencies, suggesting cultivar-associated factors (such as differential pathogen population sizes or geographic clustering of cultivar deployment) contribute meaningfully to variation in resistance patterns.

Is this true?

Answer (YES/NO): NO